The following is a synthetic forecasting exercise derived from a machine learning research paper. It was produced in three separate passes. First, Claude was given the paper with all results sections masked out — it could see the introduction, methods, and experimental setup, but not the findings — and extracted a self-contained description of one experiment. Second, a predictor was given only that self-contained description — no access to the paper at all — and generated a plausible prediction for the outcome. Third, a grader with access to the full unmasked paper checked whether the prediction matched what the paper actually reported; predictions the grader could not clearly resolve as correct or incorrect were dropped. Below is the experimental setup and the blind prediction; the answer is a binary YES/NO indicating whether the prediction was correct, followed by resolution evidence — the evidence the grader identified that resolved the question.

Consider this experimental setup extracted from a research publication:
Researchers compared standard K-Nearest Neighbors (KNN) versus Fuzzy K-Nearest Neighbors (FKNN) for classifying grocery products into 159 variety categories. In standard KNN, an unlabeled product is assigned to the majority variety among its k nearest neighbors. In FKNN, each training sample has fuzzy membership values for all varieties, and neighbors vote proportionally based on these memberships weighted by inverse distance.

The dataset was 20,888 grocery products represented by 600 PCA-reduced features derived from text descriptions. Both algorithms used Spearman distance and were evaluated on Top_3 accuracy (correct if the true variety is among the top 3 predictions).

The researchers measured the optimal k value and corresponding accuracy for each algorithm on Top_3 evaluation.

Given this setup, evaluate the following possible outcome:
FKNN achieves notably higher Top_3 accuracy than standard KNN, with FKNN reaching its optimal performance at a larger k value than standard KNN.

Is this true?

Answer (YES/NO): YES